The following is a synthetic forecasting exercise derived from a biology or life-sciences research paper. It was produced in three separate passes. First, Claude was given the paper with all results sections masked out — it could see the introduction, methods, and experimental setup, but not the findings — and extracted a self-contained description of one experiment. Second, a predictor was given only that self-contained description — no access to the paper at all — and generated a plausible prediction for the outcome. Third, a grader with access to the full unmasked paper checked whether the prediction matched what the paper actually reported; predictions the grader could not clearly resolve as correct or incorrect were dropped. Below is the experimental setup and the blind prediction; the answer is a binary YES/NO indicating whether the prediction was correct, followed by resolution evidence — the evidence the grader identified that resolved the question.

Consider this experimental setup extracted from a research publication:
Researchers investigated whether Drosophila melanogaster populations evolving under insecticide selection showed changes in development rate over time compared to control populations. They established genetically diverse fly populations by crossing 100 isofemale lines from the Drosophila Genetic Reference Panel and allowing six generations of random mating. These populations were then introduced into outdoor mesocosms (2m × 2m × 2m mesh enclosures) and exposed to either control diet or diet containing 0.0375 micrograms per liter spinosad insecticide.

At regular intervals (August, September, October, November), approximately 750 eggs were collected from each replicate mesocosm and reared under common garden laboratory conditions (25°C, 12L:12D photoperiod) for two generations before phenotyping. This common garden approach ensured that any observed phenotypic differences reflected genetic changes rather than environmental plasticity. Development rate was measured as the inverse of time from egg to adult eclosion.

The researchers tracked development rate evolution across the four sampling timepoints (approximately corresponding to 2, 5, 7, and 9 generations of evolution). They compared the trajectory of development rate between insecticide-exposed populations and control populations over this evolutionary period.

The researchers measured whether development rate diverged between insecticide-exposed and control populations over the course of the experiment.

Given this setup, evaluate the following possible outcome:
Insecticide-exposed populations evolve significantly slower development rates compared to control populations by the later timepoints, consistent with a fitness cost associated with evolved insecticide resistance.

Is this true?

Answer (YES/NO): NO